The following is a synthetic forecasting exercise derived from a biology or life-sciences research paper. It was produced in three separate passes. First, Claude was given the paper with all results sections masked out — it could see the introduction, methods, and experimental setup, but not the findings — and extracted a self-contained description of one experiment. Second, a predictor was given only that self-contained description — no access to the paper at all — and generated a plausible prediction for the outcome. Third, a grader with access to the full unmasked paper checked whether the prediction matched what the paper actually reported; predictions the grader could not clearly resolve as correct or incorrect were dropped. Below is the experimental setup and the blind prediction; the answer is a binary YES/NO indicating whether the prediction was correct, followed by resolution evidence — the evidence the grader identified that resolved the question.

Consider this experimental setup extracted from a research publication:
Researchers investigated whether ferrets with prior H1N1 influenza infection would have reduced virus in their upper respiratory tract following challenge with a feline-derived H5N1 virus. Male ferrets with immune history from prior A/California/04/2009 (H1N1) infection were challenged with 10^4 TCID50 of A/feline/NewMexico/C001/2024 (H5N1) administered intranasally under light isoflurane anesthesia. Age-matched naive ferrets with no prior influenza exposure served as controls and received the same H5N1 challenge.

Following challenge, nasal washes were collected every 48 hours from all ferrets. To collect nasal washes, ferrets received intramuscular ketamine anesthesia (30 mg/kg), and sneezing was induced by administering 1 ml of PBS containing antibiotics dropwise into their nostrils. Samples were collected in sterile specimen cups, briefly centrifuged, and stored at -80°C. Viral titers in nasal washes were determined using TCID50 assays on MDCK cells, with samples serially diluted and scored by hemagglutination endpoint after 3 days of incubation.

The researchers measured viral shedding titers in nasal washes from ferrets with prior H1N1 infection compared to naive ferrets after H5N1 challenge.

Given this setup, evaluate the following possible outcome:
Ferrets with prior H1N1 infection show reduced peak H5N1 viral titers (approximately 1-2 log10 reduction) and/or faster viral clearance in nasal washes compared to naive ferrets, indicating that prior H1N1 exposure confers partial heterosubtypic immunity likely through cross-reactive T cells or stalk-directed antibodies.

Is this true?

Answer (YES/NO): NO